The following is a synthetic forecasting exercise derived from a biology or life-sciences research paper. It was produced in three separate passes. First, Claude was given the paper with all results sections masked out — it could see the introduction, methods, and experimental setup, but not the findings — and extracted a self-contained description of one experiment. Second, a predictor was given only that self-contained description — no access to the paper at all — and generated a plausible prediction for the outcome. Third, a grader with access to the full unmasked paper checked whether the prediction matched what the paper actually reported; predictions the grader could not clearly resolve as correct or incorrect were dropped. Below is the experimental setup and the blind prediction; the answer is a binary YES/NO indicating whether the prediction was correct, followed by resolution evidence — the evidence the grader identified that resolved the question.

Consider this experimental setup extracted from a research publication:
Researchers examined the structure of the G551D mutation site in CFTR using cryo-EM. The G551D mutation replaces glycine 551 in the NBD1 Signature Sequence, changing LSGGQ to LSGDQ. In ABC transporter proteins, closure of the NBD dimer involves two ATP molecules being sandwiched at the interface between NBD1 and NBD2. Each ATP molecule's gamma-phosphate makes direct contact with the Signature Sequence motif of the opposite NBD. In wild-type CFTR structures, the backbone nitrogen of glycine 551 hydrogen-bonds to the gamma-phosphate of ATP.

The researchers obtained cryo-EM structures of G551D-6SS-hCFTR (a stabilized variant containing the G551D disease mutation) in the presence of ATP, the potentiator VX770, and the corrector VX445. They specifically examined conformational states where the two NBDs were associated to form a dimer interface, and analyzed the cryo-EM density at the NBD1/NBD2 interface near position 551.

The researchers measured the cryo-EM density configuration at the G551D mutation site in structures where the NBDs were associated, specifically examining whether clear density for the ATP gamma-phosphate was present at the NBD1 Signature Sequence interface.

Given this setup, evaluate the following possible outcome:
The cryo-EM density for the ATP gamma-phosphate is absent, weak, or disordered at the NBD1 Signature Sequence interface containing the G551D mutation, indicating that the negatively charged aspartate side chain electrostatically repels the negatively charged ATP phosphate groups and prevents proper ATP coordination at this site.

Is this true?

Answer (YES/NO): NO